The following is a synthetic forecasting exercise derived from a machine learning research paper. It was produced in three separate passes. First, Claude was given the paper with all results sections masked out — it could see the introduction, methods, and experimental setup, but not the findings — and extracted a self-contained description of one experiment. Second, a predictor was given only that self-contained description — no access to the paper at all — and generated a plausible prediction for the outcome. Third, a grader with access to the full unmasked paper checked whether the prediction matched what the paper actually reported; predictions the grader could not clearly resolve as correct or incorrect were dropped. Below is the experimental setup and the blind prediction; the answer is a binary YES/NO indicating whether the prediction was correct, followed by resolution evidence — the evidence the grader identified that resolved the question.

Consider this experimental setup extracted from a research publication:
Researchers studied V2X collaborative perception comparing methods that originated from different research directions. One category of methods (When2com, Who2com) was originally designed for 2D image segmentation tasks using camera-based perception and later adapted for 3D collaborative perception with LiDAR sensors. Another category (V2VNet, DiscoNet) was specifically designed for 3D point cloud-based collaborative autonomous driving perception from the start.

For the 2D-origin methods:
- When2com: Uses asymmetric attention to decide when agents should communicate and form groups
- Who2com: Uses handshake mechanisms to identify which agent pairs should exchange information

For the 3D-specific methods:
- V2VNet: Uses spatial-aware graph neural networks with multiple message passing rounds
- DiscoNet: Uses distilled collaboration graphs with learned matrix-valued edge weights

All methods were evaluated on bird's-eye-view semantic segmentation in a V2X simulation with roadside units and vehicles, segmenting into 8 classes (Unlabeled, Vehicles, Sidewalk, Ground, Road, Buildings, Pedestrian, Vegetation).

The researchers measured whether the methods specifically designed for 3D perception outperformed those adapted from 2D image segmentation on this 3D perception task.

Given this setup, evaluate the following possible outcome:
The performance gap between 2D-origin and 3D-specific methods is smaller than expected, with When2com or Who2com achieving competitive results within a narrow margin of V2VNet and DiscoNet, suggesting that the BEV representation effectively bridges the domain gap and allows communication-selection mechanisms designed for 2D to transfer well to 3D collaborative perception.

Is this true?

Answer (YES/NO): NO